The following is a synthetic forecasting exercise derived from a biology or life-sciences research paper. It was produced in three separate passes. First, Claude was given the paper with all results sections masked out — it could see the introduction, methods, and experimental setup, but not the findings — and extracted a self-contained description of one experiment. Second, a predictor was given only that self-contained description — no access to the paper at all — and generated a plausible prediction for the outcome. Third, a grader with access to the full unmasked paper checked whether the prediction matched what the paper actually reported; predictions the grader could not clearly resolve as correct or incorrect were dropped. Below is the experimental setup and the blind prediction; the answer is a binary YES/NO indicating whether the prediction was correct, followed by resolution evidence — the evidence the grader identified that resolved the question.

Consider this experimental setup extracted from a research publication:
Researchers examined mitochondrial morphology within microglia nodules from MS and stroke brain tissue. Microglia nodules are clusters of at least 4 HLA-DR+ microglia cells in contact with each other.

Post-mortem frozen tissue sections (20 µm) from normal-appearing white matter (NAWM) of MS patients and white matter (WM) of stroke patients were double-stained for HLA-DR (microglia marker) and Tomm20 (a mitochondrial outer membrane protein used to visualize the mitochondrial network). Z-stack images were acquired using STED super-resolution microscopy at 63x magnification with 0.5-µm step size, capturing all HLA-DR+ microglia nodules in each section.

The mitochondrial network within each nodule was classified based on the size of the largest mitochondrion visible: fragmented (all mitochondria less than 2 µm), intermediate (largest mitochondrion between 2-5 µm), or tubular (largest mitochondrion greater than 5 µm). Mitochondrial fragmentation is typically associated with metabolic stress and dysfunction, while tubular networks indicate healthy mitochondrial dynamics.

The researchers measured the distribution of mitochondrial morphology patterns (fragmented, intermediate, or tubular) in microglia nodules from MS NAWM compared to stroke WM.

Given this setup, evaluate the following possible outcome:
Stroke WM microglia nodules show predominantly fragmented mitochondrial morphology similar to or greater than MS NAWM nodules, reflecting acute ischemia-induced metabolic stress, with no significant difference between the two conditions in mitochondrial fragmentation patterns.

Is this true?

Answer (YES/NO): NO